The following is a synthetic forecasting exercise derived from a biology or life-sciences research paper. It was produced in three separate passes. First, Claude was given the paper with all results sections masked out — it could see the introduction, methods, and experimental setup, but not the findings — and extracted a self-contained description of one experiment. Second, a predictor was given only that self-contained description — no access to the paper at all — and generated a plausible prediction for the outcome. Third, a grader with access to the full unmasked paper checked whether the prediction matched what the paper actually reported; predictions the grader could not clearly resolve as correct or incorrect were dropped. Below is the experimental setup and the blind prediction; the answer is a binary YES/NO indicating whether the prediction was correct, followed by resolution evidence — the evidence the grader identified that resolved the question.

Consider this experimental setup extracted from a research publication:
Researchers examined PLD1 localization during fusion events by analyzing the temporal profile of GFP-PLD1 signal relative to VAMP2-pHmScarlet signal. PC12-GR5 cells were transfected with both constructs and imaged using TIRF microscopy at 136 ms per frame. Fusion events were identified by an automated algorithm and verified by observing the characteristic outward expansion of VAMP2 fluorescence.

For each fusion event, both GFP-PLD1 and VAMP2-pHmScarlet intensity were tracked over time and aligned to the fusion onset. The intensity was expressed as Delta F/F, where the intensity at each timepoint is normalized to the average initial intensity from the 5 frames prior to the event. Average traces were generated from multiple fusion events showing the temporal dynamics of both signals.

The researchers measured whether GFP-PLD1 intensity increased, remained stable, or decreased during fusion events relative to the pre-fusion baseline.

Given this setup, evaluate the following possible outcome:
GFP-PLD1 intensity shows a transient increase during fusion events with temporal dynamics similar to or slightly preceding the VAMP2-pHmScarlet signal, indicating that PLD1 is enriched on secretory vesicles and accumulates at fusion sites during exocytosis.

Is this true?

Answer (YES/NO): NO